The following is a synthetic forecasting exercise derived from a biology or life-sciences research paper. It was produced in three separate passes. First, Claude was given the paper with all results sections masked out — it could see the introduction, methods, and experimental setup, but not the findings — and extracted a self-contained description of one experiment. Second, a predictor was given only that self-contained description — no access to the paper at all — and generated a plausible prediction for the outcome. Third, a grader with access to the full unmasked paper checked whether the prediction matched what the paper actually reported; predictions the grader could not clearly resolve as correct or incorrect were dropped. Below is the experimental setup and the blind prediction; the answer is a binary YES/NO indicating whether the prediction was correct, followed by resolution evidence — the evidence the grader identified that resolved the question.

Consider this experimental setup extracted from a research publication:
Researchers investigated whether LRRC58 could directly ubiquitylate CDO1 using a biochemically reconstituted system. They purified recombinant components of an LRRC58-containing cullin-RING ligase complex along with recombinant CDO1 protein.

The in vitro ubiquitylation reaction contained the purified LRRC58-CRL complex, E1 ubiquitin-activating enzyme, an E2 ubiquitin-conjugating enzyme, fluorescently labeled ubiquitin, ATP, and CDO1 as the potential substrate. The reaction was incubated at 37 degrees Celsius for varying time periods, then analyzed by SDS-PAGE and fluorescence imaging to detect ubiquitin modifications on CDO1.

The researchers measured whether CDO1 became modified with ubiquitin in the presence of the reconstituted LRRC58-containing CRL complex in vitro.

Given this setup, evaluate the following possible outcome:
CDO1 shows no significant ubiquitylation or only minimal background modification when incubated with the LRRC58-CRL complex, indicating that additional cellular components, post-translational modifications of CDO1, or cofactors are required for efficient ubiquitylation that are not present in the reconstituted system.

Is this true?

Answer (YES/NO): NO